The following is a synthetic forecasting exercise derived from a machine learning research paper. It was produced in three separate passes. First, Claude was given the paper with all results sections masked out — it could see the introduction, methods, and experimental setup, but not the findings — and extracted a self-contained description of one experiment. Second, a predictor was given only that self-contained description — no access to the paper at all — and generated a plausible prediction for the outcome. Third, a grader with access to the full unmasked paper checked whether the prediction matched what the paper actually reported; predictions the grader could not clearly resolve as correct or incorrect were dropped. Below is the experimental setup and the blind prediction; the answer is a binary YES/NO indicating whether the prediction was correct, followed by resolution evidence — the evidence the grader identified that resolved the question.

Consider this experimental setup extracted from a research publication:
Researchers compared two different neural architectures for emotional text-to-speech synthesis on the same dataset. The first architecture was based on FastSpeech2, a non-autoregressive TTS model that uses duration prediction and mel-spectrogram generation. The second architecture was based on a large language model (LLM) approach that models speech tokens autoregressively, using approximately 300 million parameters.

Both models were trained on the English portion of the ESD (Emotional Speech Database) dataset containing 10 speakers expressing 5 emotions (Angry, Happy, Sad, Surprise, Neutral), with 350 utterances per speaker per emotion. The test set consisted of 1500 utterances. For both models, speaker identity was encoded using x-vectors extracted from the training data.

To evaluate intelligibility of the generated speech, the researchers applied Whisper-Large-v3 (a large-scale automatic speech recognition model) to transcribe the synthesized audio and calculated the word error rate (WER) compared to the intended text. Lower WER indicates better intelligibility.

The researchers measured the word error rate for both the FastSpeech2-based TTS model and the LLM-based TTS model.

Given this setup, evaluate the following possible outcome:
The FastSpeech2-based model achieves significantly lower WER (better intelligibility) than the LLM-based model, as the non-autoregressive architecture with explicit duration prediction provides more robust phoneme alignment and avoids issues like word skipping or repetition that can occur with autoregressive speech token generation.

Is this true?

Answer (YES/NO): NO